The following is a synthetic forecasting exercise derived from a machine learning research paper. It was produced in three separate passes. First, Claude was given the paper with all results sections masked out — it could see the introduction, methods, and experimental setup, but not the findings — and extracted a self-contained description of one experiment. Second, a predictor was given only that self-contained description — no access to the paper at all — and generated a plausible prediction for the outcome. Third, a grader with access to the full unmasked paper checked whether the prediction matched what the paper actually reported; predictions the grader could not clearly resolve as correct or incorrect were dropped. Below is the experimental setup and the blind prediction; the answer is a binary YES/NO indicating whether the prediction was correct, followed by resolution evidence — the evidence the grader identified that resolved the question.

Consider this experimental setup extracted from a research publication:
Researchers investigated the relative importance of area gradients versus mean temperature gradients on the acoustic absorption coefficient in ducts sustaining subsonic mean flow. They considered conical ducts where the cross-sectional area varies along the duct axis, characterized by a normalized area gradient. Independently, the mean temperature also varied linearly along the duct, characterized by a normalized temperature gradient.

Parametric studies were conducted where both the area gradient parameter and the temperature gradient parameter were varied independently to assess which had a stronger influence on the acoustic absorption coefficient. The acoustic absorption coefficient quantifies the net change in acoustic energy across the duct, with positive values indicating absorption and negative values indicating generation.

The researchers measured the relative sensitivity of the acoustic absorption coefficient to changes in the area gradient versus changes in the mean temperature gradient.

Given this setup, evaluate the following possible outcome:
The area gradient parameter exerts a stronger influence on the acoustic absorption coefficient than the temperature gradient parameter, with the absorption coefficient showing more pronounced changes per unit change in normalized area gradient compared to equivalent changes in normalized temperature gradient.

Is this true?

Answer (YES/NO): NO